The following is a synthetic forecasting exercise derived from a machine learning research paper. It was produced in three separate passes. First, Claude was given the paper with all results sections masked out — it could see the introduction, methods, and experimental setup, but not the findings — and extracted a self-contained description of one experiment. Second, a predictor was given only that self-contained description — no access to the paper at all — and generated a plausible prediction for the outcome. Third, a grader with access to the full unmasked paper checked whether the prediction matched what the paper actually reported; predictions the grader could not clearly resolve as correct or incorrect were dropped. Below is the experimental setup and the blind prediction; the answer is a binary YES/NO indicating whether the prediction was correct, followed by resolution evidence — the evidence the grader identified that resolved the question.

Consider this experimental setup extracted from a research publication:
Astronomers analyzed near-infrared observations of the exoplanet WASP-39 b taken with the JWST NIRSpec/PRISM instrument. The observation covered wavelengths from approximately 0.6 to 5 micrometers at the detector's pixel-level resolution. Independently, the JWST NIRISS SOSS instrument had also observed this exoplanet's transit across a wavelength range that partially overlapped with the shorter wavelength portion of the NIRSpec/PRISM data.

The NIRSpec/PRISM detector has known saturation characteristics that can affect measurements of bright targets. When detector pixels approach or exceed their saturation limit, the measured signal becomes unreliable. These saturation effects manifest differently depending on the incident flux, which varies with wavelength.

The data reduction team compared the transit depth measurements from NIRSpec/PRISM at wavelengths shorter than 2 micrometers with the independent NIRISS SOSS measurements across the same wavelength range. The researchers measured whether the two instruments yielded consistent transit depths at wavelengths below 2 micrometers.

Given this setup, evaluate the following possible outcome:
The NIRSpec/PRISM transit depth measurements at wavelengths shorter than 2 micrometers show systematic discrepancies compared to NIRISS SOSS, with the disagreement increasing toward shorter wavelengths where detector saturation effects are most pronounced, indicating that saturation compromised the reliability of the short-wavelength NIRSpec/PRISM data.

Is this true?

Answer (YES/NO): NO